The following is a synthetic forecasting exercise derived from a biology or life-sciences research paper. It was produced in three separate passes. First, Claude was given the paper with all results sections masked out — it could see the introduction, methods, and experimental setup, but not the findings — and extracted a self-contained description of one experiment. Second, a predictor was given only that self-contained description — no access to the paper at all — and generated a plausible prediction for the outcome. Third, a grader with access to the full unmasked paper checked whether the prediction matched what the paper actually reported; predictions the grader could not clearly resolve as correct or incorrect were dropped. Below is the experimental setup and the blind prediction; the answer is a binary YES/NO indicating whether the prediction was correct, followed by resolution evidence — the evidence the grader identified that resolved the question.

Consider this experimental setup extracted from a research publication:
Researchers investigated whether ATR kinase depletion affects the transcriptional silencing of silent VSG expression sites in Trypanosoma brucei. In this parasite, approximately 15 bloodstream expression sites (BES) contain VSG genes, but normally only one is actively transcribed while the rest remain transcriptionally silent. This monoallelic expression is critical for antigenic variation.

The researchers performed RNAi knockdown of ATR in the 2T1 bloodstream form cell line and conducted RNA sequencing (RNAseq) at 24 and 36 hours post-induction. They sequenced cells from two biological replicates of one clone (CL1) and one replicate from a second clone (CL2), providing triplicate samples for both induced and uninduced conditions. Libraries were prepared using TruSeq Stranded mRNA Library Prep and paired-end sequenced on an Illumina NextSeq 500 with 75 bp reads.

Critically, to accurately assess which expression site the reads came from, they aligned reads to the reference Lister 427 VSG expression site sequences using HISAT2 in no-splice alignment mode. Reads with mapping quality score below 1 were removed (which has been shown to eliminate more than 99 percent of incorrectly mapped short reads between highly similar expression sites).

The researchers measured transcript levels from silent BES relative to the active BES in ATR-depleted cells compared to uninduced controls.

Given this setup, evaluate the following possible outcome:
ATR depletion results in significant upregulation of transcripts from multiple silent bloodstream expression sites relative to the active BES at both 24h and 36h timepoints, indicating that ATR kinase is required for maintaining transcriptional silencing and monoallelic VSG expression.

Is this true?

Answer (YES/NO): YES